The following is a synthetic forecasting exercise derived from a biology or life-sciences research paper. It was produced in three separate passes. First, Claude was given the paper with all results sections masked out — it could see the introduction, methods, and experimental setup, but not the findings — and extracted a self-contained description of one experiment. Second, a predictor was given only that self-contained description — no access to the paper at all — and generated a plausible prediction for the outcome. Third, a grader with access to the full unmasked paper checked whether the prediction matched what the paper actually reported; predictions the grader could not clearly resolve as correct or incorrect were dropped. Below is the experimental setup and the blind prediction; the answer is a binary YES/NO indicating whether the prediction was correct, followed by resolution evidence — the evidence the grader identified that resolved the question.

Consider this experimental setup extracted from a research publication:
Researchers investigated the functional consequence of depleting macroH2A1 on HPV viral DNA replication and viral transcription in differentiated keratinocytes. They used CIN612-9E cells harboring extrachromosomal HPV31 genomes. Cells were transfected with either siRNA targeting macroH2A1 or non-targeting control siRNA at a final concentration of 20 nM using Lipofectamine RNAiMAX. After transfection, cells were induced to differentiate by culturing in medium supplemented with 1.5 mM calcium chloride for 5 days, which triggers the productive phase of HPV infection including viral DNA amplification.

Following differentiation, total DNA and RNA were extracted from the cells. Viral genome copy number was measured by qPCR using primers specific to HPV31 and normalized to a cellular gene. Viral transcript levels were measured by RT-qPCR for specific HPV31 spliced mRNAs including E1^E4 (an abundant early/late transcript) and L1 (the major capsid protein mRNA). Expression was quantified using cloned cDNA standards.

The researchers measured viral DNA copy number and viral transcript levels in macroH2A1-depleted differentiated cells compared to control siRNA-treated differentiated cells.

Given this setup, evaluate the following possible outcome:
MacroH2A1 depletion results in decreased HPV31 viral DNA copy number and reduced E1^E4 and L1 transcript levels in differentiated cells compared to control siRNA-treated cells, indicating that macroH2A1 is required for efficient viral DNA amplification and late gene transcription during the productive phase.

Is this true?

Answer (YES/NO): NO